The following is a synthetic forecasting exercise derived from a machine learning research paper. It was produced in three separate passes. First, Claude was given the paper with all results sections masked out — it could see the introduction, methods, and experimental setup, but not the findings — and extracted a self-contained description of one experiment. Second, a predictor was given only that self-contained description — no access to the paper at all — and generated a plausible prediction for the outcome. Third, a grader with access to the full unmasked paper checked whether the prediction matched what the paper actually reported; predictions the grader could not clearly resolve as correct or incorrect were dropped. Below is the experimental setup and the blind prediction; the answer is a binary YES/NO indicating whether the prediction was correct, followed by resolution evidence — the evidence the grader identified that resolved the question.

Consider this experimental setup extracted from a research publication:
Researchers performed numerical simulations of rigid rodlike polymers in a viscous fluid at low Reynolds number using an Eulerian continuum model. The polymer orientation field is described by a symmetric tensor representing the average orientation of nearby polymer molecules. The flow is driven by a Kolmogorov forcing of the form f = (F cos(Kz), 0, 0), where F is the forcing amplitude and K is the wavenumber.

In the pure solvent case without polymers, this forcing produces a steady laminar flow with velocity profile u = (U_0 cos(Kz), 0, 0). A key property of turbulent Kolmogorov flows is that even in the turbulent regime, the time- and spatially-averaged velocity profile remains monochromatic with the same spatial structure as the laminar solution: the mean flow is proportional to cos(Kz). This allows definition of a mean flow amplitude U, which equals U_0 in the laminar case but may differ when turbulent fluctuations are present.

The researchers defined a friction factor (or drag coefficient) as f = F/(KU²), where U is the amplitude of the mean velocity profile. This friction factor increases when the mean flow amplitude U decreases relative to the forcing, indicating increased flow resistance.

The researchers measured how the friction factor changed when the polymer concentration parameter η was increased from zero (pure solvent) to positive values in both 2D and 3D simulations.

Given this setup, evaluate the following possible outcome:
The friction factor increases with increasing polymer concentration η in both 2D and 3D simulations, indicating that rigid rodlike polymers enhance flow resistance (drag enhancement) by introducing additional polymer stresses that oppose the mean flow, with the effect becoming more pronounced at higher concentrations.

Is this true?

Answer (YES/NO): YES